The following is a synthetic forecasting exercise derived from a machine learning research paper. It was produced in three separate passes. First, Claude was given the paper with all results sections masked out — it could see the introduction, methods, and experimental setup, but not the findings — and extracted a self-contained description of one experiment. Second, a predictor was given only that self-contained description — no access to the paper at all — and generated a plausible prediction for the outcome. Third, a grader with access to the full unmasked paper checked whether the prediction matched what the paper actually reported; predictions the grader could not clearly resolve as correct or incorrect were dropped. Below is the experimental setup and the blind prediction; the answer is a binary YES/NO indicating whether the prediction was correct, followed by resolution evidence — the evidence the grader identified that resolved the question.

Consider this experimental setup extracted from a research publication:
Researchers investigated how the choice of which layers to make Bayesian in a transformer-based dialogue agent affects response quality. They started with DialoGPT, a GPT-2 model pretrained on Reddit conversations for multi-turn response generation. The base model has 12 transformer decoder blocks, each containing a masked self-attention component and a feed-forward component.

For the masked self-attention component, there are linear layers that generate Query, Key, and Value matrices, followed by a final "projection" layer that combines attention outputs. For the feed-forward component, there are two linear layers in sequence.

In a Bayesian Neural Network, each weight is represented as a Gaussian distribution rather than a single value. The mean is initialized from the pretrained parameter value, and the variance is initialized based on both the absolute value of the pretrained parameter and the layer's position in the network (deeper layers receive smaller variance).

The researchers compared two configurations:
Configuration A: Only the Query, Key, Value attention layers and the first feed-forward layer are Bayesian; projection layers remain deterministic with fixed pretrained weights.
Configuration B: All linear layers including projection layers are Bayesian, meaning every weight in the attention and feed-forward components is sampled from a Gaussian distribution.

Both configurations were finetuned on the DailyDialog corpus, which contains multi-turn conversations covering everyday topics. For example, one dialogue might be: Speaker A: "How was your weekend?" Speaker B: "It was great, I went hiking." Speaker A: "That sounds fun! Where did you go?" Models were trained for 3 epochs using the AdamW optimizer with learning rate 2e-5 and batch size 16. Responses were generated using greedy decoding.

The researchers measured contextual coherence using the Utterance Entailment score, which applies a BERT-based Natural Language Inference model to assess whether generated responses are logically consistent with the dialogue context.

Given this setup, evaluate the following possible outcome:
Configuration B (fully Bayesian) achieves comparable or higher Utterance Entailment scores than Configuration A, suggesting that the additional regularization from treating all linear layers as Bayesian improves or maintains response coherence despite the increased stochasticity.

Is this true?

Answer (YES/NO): NO